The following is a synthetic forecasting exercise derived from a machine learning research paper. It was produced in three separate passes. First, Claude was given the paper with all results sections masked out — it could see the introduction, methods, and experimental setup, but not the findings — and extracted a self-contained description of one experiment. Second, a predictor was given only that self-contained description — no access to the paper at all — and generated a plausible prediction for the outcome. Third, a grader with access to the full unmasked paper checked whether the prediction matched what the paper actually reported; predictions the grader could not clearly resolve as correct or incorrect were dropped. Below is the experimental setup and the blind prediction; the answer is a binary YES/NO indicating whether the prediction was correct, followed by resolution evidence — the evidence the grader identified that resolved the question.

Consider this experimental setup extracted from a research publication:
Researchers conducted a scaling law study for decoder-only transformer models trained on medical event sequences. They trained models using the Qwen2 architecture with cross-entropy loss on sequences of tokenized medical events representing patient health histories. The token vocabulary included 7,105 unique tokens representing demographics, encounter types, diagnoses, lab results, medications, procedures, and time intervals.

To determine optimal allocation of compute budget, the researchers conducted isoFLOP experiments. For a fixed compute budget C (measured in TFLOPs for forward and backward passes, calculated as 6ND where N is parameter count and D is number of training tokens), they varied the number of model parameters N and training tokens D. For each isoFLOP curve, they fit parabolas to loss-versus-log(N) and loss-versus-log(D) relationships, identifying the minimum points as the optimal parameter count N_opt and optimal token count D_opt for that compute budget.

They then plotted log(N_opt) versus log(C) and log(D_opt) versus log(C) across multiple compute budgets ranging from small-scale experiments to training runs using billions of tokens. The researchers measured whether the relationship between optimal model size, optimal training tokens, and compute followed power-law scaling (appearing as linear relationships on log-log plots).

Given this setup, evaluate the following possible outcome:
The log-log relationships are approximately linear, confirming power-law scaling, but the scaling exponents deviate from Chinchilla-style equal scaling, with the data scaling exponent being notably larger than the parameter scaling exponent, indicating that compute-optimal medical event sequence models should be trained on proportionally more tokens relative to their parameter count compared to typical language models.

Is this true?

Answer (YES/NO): NO